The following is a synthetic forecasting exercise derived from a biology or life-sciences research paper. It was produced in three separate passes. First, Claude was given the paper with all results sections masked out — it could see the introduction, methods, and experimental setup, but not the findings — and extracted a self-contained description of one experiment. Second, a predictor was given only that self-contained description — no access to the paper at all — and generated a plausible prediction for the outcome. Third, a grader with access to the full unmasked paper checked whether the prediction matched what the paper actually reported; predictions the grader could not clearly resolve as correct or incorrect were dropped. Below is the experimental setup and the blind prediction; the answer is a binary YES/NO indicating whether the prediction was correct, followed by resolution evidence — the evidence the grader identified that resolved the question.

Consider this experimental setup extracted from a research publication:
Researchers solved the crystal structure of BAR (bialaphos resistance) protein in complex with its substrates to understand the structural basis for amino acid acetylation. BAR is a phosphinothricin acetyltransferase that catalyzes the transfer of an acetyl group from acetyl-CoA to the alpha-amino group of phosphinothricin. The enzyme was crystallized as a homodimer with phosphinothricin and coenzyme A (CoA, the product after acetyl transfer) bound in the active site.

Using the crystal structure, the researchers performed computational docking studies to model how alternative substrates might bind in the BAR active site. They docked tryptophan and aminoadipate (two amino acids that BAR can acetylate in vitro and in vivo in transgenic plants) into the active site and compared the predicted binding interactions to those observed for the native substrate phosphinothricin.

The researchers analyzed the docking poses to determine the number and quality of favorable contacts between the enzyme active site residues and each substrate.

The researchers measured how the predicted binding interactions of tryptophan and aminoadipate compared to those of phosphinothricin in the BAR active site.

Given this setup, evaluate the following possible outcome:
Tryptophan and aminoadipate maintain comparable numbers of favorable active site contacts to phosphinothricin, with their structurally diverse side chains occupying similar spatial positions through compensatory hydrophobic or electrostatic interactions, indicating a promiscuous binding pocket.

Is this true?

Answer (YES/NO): NO